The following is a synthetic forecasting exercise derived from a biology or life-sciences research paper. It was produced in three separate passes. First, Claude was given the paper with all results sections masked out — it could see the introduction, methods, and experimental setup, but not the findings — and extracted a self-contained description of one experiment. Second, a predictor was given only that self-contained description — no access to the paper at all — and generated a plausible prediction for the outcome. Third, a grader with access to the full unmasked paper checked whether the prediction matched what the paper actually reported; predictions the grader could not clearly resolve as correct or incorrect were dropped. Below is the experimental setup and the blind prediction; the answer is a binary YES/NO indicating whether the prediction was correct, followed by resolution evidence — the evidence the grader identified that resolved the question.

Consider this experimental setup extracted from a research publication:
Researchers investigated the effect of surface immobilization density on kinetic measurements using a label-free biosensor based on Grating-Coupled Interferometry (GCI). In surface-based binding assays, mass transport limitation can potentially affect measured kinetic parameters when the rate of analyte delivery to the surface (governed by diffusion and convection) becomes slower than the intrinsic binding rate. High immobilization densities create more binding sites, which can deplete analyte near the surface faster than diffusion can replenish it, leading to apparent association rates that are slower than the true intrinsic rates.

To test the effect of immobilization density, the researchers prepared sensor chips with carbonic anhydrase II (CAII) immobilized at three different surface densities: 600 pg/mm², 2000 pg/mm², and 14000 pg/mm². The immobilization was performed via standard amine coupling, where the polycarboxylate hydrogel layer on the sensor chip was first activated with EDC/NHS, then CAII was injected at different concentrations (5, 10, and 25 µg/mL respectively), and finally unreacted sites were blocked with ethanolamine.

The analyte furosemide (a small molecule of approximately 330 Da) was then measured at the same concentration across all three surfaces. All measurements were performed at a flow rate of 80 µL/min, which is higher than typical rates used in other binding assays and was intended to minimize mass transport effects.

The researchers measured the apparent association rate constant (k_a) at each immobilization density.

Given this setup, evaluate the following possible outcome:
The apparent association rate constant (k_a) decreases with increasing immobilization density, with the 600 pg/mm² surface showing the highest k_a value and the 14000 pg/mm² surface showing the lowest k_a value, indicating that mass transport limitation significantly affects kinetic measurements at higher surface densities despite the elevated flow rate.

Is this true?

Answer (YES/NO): NO